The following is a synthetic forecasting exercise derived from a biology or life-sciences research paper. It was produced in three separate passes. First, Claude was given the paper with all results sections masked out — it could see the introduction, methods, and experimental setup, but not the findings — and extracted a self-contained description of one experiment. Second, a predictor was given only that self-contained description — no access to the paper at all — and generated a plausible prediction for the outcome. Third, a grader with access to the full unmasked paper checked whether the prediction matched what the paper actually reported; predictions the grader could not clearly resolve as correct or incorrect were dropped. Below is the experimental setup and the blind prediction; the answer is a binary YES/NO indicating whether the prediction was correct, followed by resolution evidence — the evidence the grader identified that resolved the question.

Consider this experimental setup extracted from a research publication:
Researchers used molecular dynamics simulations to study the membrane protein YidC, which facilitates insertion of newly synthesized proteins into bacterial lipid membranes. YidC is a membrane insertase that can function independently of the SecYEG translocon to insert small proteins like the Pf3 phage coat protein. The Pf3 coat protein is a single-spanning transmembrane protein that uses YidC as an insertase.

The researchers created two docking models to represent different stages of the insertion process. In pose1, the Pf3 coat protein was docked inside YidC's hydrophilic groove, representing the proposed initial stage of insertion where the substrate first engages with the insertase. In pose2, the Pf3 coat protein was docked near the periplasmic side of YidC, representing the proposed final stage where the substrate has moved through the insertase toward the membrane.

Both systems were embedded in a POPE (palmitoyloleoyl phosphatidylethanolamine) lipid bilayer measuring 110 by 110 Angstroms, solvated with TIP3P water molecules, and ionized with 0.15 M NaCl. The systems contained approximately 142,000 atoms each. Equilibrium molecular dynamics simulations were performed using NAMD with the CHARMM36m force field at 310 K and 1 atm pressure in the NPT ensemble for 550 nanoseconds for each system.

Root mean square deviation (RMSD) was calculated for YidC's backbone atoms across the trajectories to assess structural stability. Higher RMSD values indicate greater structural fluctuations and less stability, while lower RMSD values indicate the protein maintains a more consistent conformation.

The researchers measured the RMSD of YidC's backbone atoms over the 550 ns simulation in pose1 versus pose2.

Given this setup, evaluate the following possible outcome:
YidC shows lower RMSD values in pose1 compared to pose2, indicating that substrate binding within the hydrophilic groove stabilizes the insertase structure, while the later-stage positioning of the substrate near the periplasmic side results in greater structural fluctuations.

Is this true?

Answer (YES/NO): NO